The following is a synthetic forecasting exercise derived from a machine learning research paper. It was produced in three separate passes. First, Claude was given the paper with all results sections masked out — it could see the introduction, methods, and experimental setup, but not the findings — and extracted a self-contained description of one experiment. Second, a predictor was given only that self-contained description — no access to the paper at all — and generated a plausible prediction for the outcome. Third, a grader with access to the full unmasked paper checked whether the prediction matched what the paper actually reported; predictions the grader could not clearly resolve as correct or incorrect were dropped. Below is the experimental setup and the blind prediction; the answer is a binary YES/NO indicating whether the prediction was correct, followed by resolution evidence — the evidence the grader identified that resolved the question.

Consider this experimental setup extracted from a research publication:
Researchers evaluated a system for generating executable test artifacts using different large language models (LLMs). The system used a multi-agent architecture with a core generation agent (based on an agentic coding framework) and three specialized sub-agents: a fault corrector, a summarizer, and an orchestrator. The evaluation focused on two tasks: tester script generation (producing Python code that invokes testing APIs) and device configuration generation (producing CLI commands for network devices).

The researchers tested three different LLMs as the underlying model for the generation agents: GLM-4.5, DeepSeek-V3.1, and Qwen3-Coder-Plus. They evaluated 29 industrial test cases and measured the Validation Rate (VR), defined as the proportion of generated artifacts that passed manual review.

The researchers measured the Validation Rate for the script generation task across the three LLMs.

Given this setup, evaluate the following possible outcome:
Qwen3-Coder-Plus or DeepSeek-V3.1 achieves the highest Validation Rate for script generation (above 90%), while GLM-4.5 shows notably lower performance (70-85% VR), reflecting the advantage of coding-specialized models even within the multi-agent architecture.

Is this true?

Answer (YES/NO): NO